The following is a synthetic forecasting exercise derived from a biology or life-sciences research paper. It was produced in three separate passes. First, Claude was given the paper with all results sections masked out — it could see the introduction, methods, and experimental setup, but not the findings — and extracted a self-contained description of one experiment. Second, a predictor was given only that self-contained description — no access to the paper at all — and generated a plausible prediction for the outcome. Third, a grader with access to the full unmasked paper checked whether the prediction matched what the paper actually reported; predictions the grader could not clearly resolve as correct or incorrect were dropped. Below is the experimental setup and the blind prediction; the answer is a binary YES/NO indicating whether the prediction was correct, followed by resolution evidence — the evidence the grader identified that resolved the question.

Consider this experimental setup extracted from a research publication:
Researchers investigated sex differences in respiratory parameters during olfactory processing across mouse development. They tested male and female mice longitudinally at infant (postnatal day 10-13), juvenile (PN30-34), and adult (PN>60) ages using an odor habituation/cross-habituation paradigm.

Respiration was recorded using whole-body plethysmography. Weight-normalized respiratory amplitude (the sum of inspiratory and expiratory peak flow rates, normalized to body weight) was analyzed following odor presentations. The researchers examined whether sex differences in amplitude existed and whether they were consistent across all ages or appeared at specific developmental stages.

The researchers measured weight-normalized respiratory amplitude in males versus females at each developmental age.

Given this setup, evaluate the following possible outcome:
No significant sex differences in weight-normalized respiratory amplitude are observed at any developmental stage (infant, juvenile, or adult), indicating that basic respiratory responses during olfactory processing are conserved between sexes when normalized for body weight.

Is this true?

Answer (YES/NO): NO